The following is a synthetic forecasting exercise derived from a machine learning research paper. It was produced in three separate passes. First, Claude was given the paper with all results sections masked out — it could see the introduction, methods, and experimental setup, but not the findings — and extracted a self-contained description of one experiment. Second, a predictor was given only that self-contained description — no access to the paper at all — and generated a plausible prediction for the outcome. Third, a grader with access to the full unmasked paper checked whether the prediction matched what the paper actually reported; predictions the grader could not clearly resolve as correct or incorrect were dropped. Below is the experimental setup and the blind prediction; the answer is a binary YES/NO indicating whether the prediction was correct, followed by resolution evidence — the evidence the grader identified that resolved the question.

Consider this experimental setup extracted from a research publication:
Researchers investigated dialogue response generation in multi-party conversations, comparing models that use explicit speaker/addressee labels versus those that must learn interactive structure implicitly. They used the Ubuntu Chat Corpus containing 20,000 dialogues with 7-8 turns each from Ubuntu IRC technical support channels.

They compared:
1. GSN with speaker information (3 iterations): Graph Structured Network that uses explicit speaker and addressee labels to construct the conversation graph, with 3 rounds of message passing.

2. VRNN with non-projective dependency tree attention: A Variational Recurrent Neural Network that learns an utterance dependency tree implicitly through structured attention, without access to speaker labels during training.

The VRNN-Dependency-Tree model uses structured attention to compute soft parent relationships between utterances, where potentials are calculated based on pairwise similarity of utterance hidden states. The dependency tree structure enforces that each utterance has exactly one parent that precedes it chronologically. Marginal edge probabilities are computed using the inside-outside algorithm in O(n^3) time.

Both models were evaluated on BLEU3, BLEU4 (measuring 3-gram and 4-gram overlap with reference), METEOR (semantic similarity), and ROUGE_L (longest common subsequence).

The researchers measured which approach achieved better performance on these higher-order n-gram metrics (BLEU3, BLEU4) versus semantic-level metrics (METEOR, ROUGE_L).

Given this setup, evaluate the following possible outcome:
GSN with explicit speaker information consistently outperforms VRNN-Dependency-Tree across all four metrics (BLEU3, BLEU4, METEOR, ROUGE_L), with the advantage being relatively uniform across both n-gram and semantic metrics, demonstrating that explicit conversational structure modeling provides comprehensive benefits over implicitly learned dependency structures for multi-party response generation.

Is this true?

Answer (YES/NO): NO